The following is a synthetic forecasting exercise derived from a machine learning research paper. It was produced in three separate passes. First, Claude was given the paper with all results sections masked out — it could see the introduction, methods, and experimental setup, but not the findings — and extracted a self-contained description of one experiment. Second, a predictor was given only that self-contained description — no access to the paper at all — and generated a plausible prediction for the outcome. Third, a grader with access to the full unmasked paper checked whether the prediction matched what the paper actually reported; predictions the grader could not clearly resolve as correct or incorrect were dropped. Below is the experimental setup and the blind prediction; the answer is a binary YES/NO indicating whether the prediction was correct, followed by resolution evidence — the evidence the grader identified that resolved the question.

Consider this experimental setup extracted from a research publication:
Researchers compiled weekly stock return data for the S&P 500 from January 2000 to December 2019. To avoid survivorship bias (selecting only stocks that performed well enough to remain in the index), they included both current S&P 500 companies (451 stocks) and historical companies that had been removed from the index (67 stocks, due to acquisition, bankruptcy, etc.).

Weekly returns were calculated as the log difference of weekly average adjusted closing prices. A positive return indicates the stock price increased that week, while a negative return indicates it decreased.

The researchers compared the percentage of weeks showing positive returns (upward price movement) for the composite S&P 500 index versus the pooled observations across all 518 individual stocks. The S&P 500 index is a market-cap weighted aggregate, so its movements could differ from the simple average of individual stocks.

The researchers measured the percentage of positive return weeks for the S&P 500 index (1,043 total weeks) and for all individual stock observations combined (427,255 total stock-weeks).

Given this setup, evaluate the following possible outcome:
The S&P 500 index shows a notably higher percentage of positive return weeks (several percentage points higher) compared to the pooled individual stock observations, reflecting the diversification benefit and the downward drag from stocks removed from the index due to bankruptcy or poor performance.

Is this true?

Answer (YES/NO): YES